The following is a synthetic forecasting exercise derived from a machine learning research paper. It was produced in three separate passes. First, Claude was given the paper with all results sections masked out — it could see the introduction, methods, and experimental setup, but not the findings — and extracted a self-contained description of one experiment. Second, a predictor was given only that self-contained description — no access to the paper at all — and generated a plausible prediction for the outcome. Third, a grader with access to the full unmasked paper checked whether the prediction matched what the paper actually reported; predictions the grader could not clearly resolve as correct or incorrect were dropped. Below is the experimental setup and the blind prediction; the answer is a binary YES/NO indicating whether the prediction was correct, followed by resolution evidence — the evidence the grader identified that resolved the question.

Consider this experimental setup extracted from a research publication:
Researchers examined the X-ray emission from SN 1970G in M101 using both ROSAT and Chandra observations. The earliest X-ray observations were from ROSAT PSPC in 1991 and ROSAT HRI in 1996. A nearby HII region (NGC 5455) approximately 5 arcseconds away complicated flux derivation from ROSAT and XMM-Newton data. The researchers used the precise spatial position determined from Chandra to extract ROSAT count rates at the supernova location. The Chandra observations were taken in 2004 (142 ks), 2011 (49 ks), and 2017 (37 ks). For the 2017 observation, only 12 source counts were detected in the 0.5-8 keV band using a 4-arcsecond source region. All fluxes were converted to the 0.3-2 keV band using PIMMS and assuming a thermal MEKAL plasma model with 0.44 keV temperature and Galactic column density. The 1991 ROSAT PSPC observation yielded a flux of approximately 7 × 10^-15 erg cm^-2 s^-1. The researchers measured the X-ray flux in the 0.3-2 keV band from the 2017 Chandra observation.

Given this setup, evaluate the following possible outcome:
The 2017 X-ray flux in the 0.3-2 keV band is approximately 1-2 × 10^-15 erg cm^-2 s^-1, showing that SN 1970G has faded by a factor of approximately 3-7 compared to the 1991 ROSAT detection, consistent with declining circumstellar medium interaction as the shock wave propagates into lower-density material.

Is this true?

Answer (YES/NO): NO